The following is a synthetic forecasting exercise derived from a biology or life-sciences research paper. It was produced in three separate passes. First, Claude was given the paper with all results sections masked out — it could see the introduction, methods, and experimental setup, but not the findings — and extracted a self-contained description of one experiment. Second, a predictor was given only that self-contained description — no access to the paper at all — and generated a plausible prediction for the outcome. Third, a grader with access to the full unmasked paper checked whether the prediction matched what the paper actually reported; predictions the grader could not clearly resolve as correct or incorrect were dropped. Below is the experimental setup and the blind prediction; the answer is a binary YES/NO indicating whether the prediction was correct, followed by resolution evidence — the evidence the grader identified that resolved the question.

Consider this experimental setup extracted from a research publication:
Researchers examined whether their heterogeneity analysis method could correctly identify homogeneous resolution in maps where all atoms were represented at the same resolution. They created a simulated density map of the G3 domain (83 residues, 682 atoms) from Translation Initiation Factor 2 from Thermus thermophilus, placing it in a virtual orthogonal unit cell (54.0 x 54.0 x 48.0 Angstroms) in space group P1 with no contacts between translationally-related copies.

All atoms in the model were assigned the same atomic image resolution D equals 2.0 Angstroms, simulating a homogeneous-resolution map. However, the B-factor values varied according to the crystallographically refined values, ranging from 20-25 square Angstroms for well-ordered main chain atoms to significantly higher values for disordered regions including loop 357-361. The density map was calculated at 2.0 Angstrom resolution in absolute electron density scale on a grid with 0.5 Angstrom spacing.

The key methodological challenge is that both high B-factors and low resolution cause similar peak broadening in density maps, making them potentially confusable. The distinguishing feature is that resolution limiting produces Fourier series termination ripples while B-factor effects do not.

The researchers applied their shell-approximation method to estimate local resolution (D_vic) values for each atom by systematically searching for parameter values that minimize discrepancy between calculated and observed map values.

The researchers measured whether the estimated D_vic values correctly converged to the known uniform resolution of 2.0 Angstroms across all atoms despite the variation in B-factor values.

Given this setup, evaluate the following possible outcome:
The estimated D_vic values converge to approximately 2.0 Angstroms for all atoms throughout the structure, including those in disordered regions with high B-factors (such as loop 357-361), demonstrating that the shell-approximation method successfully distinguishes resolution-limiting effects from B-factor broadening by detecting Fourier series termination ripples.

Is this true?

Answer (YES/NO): YES